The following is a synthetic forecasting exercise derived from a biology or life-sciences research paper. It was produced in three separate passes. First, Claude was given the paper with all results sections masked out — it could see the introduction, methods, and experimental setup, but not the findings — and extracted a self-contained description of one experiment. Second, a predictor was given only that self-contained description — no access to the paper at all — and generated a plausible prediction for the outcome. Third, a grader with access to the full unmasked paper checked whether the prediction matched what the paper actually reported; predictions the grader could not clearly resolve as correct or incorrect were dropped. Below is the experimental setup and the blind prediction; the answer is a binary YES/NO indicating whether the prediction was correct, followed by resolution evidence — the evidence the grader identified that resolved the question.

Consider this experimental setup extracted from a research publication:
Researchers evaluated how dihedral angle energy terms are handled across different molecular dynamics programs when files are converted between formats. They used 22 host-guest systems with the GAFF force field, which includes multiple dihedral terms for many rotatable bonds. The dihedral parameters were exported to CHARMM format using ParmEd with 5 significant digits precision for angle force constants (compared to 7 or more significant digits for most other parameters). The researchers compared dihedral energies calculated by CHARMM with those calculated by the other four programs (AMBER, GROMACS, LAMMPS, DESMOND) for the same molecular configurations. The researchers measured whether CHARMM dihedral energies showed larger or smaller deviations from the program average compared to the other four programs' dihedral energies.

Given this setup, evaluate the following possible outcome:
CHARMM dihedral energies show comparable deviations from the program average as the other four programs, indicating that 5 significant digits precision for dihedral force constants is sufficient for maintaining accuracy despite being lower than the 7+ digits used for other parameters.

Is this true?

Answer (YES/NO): NO